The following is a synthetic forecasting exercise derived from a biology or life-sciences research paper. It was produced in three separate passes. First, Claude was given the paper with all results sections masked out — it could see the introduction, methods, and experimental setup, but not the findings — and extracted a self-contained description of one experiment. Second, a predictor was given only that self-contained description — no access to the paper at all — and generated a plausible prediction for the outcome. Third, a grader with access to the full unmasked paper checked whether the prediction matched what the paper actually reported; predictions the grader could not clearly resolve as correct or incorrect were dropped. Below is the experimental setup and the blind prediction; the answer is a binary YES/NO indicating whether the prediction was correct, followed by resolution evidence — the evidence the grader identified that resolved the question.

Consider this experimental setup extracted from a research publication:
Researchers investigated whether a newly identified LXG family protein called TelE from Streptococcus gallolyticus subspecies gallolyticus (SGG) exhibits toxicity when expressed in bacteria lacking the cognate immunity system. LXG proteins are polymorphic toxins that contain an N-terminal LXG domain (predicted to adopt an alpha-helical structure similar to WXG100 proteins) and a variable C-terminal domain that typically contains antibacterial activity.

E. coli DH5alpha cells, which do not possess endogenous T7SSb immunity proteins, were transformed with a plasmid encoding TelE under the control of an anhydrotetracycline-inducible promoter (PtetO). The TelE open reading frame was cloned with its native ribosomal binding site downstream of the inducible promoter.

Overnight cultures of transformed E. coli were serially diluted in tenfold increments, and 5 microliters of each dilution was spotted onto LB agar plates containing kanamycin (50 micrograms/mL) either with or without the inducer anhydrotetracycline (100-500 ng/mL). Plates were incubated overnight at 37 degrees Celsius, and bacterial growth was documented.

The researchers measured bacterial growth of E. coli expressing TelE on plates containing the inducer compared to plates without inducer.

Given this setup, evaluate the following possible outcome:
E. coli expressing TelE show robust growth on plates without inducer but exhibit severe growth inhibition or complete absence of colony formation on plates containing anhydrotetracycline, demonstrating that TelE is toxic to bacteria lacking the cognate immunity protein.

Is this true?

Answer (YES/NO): YES